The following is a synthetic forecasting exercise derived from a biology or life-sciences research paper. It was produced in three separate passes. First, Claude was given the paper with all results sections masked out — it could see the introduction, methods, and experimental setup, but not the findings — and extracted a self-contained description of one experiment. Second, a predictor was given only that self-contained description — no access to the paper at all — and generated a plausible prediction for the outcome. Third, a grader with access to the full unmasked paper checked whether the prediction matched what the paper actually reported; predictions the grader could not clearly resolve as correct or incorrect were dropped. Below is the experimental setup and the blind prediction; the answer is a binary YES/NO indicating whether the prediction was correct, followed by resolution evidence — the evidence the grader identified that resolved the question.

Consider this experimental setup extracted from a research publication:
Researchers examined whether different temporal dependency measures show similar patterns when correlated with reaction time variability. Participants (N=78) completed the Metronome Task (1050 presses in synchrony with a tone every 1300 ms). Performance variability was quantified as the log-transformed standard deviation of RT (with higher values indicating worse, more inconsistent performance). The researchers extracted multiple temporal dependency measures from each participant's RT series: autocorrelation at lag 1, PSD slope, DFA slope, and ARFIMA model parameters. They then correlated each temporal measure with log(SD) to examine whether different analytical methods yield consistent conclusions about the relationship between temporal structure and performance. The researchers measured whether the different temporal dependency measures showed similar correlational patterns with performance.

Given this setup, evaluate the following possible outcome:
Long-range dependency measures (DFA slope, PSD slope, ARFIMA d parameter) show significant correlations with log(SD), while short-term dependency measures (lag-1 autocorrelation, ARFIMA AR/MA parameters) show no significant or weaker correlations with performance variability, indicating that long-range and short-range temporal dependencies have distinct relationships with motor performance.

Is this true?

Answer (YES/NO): NO